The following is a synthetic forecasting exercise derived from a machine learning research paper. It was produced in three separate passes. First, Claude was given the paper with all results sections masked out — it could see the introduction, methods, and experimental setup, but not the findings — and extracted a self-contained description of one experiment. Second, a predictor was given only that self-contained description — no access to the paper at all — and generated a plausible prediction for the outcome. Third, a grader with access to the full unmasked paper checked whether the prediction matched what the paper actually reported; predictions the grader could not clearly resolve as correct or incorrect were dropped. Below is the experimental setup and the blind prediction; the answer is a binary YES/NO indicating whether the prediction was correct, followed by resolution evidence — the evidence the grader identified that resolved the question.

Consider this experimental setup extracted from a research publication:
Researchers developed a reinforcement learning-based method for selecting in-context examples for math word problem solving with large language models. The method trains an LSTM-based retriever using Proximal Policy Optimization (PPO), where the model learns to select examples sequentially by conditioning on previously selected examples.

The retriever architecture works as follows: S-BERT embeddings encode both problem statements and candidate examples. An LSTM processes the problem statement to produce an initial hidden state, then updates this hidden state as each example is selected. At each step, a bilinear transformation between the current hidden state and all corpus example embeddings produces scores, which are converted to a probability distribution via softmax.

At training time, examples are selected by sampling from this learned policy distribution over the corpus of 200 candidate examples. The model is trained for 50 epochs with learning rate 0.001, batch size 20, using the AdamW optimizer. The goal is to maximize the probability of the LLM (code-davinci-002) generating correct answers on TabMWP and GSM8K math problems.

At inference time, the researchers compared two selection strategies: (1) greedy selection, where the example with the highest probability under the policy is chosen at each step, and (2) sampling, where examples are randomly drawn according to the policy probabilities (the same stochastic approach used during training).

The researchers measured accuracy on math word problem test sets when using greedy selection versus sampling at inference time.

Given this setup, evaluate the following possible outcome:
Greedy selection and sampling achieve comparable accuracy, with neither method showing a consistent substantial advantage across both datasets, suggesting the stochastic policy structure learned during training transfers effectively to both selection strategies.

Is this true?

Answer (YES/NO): NO